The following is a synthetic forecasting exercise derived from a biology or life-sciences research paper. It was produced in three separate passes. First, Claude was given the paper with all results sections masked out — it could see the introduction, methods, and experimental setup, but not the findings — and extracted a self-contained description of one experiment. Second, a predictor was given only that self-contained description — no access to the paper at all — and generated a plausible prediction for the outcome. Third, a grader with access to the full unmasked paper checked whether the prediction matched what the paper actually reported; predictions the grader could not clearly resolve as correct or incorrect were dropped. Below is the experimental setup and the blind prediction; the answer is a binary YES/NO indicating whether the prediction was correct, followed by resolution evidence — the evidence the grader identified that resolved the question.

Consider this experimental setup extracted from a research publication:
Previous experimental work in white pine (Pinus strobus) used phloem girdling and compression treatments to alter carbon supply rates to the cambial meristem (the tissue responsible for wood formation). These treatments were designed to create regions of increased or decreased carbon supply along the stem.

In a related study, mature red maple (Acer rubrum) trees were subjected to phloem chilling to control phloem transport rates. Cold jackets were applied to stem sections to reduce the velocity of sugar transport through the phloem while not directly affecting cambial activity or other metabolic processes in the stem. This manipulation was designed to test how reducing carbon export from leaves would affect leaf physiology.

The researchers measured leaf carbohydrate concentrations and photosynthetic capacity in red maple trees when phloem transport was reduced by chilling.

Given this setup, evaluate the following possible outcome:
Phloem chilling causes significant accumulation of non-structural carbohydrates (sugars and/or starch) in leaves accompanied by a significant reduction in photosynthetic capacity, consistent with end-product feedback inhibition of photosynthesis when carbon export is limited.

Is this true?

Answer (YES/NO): YES